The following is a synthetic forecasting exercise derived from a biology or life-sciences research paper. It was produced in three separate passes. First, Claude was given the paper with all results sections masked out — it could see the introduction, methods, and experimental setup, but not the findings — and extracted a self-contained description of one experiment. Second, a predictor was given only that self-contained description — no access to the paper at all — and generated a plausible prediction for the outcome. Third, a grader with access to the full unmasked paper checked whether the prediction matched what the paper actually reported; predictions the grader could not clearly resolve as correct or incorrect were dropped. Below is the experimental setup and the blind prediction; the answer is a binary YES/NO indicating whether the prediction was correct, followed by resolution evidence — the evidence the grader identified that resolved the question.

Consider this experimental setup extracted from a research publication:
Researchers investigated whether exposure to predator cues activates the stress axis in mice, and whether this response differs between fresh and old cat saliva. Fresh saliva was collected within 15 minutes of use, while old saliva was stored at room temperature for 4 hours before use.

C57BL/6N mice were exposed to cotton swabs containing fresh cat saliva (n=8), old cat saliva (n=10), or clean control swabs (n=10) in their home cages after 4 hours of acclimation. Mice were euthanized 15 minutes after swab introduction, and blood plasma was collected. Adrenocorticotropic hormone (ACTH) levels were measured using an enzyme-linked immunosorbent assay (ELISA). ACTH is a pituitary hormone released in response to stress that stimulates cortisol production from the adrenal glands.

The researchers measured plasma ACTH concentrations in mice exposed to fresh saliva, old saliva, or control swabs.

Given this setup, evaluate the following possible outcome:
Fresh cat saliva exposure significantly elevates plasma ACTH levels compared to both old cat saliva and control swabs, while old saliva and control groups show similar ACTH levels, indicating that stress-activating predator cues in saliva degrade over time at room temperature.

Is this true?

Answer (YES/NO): NO